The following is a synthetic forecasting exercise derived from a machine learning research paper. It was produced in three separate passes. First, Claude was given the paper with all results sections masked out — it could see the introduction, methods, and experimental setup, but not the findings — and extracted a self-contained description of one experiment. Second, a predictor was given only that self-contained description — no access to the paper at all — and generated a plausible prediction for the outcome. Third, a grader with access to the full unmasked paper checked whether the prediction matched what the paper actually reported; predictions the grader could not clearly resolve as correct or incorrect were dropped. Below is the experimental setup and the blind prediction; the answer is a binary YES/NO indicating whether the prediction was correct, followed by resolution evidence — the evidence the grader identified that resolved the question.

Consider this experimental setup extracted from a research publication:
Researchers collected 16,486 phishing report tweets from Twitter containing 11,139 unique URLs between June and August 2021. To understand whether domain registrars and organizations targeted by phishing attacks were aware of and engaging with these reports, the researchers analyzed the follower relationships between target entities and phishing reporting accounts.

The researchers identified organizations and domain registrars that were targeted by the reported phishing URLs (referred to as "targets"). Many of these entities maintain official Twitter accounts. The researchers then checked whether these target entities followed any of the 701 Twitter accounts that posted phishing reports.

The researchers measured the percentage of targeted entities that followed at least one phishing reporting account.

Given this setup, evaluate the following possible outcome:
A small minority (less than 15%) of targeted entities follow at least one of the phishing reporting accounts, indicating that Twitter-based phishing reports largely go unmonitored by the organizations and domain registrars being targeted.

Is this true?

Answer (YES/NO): YES